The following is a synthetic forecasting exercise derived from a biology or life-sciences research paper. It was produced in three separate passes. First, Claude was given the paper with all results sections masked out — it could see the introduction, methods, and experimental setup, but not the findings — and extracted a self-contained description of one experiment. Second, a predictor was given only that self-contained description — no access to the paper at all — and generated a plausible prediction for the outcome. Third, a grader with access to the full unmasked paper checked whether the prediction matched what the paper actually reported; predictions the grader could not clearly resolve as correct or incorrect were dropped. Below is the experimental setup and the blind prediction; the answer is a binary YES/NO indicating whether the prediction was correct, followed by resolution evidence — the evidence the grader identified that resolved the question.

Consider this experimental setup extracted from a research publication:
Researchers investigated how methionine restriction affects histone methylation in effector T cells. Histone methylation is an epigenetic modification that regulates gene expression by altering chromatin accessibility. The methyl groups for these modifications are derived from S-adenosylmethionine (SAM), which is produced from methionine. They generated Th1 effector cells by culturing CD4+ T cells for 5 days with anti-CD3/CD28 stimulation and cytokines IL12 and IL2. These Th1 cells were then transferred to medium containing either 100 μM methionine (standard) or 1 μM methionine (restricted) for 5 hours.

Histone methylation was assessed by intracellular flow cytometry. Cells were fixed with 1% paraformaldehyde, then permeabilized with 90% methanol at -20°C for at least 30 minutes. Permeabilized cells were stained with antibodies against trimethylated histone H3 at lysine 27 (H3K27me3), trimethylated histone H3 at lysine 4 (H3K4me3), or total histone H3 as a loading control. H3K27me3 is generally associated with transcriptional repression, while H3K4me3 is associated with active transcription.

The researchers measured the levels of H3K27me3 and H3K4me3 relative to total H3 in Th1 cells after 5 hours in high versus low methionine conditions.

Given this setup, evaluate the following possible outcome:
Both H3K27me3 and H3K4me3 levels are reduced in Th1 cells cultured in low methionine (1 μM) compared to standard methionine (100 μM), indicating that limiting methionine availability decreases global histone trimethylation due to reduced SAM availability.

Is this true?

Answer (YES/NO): YES